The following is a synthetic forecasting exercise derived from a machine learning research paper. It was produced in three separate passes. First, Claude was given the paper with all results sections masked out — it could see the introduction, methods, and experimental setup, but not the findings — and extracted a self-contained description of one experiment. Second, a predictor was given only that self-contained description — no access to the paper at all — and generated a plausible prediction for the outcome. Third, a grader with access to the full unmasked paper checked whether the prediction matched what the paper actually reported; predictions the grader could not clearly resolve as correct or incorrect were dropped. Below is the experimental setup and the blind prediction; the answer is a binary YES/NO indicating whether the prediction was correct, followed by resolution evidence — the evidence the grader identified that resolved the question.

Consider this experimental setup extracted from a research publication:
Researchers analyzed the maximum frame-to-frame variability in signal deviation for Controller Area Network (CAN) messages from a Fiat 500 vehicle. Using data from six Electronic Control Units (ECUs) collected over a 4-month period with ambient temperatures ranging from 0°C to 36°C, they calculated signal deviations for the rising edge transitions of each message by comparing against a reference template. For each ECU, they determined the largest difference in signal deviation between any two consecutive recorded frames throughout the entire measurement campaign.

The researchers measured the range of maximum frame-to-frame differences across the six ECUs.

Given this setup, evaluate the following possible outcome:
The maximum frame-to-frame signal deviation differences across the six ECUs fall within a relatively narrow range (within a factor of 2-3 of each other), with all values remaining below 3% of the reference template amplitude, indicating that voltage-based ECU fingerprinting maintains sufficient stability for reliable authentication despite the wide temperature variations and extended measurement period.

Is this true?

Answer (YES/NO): NO